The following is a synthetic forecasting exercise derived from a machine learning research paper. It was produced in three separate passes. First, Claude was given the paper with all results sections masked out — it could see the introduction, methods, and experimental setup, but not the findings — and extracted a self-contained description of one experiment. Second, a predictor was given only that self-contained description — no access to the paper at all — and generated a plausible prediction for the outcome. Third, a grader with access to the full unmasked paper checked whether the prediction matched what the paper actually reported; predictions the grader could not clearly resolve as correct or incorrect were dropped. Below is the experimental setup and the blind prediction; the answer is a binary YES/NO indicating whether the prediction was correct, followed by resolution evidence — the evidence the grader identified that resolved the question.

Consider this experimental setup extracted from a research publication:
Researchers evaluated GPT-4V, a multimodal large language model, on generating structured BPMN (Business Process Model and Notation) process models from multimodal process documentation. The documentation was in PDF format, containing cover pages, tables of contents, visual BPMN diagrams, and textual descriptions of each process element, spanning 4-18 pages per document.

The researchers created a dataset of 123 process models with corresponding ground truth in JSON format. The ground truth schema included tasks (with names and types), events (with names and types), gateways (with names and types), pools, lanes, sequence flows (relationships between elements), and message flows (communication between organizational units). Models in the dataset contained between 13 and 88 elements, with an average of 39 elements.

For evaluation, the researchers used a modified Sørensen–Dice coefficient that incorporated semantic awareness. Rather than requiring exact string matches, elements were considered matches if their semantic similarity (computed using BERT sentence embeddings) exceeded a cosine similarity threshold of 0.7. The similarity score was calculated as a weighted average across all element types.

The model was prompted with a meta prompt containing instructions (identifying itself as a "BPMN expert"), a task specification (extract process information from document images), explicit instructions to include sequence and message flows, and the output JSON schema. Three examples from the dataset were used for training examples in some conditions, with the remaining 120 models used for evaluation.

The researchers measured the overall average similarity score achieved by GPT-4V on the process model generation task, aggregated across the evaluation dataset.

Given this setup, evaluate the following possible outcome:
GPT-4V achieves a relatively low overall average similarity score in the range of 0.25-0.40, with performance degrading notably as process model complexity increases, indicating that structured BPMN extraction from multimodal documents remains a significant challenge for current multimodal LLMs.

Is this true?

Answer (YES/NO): NO